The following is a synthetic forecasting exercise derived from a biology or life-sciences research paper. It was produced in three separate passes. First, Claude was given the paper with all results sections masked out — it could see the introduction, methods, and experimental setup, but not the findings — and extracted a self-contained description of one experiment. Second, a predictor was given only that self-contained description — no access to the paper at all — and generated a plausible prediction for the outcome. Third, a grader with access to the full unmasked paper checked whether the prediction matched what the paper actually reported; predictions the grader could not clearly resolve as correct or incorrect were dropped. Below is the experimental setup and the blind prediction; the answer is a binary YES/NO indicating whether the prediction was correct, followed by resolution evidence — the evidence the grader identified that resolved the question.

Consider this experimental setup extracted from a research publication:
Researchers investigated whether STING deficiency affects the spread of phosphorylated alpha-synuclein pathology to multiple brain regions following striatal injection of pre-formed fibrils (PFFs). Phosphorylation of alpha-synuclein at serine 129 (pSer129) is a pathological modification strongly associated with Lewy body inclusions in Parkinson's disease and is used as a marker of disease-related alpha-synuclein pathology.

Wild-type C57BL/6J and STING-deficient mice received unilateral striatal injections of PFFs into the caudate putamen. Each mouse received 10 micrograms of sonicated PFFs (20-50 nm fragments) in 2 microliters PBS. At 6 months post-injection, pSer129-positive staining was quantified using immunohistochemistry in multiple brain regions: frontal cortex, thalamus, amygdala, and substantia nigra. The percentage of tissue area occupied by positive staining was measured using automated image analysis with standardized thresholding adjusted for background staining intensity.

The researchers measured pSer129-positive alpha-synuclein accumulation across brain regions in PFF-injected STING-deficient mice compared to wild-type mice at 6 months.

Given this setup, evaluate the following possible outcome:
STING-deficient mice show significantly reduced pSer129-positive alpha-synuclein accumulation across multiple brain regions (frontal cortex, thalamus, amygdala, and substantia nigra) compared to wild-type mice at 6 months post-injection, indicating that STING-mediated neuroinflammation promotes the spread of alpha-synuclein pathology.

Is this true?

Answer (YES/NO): NO